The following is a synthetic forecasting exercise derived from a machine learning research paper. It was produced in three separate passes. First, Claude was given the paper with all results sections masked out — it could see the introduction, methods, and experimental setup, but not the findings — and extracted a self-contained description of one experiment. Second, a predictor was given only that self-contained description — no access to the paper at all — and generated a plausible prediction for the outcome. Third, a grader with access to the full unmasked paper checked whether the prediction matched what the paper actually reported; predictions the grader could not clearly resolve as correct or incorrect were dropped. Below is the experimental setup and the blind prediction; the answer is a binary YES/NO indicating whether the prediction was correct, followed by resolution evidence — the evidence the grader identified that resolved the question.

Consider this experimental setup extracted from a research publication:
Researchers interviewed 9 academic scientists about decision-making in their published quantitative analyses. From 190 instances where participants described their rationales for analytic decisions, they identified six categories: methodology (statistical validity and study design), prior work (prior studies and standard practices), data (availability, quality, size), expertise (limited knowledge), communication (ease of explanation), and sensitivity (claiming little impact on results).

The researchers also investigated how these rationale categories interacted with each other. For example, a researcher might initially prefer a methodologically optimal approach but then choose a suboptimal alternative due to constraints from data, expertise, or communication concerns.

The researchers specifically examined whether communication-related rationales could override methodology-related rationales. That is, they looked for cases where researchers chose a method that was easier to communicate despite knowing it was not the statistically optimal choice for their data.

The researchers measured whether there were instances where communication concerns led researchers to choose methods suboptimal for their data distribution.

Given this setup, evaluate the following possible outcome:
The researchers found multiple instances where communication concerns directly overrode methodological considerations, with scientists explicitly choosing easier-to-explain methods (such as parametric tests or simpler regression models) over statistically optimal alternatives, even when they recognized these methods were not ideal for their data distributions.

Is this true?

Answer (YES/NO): NO